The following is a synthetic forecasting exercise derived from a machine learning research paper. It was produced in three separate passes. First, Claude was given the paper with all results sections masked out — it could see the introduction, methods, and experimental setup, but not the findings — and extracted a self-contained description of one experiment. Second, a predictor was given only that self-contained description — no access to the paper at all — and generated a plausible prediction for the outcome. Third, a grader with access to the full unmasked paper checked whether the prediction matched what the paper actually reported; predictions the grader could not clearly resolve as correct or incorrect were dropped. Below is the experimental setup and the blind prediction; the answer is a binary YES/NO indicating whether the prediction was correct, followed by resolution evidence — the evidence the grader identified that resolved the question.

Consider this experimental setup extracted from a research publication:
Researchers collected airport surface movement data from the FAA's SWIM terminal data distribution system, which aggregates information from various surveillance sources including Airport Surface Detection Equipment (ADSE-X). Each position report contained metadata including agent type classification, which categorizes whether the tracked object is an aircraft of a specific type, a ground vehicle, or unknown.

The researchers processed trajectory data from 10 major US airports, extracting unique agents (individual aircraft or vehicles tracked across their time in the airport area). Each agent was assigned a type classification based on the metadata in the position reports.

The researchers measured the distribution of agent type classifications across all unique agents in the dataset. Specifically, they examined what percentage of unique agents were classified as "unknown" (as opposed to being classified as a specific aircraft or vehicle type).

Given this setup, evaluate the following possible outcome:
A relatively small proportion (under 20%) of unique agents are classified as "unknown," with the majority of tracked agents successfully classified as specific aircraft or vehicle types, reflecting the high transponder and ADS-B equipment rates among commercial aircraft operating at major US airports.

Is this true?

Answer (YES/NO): NO